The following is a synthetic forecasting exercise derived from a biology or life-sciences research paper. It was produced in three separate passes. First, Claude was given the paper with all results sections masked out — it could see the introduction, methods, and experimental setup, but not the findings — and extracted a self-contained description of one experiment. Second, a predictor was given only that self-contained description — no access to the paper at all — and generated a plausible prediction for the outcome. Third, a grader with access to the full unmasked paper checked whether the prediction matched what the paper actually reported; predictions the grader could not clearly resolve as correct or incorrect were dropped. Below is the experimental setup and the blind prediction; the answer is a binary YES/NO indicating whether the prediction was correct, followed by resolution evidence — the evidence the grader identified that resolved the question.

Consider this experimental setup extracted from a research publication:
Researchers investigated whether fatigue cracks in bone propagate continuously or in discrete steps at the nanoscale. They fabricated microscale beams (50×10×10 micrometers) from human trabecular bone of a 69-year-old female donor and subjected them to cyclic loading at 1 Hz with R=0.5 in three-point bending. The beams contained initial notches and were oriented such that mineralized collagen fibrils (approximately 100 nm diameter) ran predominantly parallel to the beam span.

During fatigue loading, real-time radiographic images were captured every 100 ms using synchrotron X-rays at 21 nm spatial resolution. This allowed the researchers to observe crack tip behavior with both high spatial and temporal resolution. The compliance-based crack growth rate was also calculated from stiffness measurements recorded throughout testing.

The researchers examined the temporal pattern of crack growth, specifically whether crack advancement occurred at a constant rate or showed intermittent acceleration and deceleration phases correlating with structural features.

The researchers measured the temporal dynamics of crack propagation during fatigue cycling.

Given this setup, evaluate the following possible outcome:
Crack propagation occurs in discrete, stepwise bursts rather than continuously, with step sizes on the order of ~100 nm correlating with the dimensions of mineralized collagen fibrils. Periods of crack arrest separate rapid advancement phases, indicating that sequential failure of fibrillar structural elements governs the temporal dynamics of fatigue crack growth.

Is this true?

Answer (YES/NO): NO